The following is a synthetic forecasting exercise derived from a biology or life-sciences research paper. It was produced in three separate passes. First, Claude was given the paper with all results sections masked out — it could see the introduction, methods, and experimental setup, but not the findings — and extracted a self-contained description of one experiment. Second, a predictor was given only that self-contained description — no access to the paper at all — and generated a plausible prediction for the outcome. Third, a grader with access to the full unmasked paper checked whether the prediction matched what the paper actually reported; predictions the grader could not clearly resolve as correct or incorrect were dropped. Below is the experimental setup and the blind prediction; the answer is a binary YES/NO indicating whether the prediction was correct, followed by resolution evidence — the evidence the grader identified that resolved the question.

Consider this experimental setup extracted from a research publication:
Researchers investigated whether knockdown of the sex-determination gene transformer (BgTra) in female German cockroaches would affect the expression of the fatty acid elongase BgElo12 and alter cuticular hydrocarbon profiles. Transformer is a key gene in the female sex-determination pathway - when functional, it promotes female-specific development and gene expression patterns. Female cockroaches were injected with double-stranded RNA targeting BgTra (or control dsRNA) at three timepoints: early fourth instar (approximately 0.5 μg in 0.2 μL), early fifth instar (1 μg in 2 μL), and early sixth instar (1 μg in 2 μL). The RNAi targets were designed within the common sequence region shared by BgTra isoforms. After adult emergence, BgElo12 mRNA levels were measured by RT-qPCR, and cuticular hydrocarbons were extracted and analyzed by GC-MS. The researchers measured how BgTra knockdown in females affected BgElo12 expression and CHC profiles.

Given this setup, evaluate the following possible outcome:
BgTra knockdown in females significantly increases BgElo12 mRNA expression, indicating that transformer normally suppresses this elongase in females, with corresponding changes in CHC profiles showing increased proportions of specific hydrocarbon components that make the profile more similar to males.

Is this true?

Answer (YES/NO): NO